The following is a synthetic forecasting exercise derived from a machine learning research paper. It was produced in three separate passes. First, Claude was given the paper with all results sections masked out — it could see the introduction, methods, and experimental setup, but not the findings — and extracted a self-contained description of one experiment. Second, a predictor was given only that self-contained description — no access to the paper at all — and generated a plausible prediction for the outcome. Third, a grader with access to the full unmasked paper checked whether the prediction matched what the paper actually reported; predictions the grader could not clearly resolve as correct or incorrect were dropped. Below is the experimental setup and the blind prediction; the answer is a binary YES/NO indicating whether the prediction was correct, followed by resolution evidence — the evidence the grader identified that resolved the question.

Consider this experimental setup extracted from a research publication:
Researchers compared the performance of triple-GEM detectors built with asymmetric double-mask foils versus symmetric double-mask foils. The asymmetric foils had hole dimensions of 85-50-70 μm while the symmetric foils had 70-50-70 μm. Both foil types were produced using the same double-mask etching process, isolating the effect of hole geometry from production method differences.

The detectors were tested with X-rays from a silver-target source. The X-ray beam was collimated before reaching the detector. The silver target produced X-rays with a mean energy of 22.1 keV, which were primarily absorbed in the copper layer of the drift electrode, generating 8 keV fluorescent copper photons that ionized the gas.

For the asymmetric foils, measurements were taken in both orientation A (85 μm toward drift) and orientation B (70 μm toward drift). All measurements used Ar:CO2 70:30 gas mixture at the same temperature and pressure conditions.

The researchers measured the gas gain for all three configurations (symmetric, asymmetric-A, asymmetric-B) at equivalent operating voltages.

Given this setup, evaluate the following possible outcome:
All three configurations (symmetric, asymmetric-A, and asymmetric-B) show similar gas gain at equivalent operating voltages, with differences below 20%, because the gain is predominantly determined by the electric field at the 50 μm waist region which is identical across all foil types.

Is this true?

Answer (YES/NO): NO